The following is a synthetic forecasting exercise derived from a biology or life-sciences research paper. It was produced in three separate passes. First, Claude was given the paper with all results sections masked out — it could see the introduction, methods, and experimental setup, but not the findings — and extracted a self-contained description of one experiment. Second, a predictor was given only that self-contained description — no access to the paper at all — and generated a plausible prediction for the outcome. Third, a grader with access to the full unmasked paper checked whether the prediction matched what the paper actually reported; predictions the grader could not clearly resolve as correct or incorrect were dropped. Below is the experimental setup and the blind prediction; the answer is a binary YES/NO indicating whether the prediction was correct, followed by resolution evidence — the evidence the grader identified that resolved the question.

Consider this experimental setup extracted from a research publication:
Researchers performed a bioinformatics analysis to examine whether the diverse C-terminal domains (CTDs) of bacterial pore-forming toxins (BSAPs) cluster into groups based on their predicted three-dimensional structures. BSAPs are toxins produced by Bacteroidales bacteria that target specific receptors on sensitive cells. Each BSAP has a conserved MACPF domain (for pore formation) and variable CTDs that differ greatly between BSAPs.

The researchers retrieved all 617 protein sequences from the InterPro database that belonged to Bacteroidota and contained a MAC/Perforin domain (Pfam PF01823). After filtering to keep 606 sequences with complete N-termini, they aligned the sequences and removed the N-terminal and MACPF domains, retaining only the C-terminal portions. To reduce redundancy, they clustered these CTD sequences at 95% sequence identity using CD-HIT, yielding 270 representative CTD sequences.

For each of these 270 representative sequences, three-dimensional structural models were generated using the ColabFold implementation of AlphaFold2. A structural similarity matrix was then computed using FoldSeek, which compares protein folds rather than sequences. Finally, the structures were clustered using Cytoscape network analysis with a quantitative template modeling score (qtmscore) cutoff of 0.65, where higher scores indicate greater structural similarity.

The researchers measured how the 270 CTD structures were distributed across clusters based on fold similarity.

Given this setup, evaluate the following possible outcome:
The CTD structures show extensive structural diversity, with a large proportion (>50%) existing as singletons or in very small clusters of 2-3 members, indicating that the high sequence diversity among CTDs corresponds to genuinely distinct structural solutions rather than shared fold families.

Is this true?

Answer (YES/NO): NO